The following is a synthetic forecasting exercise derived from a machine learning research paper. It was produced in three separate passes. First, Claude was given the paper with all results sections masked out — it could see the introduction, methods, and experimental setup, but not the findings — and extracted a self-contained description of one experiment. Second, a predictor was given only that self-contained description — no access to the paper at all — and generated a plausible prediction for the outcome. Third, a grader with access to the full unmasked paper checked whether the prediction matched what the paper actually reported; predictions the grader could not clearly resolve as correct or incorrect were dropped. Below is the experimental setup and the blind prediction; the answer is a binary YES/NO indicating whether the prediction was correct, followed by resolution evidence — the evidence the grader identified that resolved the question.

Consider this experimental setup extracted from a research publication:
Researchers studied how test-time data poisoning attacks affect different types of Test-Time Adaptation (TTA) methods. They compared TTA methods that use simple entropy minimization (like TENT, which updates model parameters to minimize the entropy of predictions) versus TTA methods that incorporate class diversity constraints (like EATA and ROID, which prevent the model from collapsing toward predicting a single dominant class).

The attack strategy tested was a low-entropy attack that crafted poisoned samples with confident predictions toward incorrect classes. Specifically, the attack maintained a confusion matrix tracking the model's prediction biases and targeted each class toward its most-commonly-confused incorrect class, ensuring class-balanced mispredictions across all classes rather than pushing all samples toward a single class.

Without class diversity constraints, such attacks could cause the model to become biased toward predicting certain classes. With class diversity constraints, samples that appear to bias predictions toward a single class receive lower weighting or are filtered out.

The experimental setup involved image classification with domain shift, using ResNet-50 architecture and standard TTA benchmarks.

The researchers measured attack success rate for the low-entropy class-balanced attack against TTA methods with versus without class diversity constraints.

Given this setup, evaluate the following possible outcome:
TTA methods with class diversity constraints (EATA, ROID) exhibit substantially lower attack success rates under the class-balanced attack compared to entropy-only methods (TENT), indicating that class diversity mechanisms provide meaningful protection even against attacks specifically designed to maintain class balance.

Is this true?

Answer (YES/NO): YES